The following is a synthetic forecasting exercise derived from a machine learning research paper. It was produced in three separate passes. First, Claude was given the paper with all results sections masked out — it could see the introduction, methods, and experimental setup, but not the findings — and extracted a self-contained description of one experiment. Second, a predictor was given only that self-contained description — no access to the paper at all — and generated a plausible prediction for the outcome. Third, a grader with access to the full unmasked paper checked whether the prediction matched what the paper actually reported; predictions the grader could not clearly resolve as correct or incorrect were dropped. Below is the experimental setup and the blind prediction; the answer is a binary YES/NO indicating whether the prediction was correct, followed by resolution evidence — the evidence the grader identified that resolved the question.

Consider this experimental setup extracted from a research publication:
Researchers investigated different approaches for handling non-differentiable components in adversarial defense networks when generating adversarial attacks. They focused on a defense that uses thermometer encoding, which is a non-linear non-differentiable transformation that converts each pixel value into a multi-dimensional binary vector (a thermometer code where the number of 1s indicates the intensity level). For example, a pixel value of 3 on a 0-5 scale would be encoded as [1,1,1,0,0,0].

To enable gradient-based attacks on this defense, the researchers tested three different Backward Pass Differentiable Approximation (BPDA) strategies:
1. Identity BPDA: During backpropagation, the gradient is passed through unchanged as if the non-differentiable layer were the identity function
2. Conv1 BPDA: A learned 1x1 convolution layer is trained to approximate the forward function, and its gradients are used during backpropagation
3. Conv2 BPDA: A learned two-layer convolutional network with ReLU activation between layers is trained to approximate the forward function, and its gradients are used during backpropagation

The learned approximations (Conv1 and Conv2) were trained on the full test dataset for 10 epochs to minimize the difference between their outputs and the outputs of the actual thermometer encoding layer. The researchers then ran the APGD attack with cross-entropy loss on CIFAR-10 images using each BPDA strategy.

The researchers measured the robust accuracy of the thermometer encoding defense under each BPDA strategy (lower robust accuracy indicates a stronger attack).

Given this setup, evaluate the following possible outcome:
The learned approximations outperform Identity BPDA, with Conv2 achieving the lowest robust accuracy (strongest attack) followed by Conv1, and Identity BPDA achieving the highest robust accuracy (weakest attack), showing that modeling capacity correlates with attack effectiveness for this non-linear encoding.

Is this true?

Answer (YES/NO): NO